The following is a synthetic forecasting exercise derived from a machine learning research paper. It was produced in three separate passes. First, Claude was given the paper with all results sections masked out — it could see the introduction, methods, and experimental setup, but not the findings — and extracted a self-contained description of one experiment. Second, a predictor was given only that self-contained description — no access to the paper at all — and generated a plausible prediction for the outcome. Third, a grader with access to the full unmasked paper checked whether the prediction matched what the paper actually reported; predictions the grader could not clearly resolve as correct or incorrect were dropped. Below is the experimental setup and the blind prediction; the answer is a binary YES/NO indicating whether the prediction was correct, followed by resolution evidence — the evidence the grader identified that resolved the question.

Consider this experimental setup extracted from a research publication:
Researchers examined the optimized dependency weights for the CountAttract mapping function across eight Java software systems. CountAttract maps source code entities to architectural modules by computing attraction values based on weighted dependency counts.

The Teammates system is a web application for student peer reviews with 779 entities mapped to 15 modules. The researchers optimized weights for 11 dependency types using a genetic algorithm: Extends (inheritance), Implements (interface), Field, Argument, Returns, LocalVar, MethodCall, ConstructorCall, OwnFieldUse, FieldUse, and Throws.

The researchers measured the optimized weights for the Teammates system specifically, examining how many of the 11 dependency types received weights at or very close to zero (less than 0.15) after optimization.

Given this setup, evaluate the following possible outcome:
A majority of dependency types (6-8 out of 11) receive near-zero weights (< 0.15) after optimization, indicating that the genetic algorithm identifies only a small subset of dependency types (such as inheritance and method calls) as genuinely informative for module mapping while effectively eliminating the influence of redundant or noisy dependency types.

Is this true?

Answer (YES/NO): NO